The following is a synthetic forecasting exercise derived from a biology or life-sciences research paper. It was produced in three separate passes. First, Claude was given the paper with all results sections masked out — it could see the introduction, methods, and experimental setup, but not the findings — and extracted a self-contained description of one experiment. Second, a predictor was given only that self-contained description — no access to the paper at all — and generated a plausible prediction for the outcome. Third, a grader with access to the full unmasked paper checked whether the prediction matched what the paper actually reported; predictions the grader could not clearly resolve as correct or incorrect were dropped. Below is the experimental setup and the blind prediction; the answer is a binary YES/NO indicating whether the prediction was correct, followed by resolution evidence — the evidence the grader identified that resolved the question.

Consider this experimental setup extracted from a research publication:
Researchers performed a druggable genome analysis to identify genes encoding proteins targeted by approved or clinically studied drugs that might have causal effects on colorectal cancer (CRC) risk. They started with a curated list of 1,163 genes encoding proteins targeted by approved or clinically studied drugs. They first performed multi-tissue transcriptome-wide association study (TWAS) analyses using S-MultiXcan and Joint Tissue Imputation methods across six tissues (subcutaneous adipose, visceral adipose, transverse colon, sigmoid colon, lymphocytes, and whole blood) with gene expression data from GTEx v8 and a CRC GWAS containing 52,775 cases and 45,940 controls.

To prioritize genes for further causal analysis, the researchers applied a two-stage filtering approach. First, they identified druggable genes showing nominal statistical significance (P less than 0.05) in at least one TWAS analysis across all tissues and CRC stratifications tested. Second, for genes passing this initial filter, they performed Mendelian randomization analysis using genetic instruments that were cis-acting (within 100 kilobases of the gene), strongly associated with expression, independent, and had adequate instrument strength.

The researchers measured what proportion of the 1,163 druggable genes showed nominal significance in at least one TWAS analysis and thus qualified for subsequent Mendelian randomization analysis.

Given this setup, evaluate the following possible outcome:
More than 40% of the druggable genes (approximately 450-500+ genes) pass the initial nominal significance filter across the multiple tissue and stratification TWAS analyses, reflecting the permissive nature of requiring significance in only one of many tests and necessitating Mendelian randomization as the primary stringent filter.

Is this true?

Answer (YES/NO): NO